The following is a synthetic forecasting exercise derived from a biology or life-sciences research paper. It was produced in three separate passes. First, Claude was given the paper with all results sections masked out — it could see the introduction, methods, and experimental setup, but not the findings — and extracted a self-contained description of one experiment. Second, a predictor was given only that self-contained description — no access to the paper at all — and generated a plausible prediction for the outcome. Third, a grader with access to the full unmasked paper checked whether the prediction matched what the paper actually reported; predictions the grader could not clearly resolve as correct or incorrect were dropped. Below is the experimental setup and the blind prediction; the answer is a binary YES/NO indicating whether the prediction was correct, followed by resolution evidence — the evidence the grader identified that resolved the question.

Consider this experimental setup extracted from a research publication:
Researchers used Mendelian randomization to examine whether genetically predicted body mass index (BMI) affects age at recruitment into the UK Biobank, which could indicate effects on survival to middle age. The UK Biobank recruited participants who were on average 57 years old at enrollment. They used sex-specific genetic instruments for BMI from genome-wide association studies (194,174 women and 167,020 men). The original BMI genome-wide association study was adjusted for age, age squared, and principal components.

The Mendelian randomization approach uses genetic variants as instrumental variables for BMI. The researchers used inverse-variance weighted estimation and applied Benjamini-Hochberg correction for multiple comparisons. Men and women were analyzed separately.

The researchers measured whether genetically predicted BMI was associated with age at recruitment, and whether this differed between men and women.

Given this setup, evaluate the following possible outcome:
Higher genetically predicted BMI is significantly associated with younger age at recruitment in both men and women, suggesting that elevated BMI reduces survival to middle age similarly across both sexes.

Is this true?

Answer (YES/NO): NO